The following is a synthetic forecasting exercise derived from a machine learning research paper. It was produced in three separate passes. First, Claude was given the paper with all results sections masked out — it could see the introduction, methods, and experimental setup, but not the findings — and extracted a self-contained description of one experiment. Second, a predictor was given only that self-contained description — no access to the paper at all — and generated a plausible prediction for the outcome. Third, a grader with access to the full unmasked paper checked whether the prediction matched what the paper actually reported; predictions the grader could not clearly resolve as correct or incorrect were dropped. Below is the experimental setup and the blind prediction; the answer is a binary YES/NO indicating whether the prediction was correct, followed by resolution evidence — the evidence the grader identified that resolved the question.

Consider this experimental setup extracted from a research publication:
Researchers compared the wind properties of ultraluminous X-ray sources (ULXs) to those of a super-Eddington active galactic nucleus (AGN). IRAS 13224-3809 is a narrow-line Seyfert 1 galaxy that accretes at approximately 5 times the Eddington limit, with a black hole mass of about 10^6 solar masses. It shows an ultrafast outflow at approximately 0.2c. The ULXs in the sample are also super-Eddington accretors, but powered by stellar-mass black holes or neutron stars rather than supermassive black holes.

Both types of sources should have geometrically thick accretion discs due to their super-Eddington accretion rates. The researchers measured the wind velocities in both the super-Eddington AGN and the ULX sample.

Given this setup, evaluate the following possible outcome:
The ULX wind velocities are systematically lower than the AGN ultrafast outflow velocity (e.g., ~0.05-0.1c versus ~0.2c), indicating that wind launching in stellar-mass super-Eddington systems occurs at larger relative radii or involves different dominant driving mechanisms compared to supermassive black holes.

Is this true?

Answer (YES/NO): NO